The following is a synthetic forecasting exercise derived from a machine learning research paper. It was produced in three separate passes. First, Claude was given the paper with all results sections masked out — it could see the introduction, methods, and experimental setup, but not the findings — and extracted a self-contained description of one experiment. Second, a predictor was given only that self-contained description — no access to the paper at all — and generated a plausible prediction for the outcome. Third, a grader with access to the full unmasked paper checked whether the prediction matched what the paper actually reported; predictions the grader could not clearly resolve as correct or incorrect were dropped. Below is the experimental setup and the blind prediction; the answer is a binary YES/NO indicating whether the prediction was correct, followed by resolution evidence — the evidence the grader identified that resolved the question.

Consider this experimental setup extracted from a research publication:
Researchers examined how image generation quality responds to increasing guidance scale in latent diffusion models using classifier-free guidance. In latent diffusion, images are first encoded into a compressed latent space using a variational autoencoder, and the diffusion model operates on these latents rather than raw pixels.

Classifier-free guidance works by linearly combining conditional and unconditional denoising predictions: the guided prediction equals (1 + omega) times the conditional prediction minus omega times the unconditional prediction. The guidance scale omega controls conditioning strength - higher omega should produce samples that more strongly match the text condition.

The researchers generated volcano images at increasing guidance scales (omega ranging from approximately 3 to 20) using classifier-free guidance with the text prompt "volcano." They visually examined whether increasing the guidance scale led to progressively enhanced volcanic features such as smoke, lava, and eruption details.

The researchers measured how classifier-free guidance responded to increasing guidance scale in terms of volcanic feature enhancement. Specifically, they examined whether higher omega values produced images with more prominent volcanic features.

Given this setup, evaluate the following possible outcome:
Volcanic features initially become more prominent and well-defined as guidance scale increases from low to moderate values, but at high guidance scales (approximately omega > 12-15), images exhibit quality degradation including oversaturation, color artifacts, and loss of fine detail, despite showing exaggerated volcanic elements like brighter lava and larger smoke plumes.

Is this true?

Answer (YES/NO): NO